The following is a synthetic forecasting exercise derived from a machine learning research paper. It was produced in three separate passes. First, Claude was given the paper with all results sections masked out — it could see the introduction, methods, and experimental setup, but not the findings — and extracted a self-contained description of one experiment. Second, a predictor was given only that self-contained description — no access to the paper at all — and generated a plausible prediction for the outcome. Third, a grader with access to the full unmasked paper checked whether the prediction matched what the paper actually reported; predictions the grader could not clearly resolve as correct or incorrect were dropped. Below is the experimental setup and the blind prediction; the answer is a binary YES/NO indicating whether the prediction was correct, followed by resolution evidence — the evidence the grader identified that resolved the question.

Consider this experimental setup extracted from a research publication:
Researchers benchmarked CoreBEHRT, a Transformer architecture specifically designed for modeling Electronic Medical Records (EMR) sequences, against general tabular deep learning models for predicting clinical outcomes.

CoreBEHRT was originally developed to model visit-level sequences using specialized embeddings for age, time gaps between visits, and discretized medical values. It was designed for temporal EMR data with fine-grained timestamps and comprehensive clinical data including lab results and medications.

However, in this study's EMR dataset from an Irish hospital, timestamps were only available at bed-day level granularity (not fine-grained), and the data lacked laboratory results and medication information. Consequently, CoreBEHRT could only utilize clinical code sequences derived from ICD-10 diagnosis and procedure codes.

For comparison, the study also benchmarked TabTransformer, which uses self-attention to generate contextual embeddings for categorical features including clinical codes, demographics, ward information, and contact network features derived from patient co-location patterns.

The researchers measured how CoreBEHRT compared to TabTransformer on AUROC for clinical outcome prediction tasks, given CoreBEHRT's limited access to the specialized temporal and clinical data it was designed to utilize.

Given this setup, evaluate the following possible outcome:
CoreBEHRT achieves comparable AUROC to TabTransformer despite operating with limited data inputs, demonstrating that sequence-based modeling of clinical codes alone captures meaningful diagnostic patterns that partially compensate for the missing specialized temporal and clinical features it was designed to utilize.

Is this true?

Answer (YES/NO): NO